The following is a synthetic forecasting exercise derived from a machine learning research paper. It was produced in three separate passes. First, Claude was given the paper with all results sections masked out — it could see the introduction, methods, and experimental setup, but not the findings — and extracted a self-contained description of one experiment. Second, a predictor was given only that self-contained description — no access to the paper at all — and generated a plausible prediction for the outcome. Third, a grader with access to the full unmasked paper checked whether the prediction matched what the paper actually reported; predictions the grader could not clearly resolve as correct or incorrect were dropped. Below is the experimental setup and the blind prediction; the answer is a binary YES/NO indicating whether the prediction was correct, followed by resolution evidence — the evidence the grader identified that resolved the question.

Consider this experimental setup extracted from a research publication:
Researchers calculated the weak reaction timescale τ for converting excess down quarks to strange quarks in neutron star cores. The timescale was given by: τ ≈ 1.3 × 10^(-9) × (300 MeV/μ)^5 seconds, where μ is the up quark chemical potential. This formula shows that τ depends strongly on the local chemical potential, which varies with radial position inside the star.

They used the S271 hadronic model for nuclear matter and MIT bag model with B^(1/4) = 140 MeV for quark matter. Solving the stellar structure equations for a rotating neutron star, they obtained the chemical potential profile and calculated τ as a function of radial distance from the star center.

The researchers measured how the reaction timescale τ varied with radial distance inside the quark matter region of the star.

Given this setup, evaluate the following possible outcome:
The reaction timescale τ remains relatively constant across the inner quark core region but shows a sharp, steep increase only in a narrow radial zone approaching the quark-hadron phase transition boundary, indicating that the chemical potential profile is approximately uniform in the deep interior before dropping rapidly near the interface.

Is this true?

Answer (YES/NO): NO